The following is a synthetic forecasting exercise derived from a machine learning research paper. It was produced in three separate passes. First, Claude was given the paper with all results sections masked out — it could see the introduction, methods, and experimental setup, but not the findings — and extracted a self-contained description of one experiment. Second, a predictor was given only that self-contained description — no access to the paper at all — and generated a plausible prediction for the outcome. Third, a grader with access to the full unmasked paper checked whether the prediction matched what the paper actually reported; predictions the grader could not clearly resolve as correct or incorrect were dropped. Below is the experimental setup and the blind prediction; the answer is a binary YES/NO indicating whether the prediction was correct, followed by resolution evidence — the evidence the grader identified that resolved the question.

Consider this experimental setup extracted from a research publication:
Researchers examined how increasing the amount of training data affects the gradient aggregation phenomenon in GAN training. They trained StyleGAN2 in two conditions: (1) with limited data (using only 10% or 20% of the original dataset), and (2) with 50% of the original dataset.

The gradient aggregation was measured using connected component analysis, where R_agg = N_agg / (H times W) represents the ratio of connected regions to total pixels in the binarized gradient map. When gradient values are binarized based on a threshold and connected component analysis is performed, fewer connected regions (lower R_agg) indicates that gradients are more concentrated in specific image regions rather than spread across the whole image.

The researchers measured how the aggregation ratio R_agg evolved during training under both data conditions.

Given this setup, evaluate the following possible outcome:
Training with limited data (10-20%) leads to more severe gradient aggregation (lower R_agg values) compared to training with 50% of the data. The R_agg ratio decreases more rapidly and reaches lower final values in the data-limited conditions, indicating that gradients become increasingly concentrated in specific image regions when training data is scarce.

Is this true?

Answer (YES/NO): NO